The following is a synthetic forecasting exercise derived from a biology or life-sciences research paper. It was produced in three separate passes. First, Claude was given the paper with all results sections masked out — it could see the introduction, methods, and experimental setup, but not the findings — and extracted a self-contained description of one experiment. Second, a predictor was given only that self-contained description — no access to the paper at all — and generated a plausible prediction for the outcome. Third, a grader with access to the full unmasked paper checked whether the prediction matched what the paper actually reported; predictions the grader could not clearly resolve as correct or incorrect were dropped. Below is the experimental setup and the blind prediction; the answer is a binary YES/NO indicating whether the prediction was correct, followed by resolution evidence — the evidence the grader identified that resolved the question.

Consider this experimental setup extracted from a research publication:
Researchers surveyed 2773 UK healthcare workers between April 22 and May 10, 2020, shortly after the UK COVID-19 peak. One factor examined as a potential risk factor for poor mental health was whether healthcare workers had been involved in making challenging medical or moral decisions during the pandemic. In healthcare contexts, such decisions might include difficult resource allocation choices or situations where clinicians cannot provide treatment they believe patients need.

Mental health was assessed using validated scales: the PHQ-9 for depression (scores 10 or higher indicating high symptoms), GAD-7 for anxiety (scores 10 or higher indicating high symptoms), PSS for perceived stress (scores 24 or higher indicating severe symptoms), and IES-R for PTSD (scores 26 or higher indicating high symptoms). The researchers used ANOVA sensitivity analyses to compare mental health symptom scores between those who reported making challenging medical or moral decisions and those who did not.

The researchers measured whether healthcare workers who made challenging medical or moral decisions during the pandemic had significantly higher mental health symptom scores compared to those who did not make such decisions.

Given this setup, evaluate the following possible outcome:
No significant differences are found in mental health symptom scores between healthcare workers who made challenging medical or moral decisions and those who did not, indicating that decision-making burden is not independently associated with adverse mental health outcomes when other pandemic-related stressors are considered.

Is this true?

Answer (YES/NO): NO